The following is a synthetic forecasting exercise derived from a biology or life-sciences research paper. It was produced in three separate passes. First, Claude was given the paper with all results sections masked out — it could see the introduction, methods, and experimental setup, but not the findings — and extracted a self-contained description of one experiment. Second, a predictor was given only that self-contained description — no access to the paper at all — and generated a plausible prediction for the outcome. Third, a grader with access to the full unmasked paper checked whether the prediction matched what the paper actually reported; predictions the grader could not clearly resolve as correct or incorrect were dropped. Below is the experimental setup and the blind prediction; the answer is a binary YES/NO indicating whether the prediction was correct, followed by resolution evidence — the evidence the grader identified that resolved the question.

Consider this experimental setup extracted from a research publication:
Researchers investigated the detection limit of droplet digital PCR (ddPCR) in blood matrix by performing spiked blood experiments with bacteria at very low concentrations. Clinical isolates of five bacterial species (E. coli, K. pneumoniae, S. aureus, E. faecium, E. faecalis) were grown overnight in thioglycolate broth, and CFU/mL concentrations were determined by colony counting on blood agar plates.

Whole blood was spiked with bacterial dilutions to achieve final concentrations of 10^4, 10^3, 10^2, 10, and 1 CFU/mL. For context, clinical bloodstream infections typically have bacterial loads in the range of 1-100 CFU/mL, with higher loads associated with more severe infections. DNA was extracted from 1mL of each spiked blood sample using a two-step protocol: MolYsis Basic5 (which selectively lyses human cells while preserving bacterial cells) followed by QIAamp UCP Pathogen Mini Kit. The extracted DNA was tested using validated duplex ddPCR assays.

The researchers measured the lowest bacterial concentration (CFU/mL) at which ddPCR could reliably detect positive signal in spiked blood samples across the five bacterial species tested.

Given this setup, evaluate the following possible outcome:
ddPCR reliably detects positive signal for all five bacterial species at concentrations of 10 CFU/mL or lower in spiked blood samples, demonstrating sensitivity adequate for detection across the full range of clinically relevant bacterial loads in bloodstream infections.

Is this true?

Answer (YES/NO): YES